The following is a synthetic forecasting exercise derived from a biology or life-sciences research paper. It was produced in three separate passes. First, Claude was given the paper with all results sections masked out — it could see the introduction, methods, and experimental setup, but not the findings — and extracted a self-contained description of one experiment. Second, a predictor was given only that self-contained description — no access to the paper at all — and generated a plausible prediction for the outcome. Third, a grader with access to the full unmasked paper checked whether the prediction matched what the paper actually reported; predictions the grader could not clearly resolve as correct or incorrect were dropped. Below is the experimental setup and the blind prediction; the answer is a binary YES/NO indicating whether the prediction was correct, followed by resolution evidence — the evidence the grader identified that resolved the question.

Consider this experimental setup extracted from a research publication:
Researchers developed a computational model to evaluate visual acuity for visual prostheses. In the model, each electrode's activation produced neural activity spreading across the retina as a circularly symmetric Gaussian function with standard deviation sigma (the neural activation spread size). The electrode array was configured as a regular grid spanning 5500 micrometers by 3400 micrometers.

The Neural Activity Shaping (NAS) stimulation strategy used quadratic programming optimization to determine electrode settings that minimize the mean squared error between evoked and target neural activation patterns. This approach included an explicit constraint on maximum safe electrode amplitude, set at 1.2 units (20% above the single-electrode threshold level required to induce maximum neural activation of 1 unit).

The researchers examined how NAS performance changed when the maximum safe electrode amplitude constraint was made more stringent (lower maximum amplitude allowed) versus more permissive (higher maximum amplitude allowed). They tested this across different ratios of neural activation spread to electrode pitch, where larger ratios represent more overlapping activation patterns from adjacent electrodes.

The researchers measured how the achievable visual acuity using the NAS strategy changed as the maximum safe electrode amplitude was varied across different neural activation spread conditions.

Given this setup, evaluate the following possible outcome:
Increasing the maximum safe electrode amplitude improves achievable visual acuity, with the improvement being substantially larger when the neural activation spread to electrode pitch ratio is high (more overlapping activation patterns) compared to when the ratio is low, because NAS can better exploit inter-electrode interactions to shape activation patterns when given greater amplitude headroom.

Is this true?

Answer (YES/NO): YES